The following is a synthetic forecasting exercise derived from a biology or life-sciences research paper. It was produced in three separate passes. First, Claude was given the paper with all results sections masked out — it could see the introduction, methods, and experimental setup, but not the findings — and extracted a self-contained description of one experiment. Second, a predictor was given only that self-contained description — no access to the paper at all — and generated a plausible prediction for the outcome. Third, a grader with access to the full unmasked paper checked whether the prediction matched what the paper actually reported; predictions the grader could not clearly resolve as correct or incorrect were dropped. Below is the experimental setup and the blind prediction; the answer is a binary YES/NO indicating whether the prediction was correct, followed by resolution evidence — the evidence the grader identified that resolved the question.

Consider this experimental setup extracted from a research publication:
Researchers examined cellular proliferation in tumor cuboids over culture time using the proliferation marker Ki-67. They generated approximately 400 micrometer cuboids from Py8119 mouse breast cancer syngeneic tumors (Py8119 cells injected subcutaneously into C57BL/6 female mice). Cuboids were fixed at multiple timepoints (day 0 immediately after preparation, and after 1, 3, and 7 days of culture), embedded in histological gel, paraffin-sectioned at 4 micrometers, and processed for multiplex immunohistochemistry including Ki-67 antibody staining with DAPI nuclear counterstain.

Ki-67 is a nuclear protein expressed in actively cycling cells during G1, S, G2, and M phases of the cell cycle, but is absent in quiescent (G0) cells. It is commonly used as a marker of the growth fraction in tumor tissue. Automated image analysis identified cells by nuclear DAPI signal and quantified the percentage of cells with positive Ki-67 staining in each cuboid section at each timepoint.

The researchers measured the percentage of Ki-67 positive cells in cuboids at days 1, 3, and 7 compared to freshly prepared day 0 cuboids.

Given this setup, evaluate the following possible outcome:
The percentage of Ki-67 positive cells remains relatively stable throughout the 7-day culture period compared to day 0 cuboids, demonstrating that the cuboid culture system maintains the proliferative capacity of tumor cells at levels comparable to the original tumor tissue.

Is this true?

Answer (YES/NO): NO